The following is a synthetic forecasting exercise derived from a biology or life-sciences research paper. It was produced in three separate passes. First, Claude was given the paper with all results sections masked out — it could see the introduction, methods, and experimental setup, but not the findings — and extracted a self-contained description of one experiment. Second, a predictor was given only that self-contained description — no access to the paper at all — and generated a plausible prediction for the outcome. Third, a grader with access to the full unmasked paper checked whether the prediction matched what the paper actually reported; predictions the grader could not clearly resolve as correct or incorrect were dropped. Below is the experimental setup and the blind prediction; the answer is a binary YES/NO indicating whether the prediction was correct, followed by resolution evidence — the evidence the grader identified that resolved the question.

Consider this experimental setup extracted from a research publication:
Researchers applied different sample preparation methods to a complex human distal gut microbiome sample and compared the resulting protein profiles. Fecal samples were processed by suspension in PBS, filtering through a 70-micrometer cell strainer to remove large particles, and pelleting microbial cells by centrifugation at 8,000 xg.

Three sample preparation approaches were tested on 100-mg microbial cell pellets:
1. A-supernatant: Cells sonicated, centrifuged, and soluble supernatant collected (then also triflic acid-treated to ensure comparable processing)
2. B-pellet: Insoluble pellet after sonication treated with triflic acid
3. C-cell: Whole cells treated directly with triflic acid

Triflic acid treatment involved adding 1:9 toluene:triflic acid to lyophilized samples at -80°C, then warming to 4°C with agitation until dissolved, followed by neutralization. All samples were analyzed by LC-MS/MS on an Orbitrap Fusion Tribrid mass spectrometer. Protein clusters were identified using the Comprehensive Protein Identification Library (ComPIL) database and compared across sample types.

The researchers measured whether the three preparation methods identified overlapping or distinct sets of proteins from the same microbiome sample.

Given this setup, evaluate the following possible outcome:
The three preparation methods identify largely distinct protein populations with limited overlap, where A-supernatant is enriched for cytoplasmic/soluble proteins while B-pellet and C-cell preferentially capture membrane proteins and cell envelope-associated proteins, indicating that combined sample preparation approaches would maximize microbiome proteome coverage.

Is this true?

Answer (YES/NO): NO